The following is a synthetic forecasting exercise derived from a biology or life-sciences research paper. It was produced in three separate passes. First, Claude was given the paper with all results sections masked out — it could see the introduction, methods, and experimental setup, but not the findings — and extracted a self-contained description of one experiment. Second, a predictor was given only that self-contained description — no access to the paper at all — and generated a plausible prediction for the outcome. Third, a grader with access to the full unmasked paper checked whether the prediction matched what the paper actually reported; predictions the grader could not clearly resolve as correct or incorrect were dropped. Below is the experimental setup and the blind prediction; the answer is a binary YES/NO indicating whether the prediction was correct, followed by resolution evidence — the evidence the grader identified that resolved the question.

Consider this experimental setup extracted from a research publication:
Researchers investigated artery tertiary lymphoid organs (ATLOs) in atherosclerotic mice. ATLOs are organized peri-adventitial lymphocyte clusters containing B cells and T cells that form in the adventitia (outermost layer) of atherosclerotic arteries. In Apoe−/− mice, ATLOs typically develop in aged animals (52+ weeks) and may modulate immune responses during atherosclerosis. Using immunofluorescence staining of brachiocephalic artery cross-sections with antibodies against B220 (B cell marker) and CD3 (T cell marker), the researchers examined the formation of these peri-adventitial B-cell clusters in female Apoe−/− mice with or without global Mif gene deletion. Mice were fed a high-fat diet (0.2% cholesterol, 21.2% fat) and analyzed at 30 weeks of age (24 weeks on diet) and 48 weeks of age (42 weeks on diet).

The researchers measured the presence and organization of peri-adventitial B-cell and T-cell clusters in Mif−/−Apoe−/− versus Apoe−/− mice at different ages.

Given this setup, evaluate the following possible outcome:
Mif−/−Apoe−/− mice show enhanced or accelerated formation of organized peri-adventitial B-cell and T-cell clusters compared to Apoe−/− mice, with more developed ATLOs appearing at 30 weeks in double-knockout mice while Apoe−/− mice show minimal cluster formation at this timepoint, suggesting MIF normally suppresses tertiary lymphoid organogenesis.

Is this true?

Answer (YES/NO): YES